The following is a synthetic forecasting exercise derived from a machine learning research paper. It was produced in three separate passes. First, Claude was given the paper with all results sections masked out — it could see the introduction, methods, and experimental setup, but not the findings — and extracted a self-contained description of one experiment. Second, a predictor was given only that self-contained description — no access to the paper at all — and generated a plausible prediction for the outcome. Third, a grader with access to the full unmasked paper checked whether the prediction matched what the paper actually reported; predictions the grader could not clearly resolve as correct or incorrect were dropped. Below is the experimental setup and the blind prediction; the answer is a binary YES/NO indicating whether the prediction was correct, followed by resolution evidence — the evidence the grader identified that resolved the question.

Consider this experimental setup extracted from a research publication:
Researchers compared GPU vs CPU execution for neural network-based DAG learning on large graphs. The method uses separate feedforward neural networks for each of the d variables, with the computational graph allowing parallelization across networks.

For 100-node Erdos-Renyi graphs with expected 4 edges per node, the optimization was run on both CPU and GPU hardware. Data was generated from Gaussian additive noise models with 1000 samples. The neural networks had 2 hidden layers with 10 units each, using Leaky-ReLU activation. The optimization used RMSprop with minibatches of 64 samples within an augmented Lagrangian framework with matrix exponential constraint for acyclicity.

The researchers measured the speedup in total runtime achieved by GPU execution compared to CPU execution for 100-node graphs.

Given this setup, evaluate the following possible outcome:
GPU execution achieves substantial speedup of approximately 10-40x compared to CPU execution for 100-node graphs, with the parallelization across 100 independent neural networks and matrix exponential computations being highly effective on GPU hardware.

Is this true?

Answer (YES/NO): NO